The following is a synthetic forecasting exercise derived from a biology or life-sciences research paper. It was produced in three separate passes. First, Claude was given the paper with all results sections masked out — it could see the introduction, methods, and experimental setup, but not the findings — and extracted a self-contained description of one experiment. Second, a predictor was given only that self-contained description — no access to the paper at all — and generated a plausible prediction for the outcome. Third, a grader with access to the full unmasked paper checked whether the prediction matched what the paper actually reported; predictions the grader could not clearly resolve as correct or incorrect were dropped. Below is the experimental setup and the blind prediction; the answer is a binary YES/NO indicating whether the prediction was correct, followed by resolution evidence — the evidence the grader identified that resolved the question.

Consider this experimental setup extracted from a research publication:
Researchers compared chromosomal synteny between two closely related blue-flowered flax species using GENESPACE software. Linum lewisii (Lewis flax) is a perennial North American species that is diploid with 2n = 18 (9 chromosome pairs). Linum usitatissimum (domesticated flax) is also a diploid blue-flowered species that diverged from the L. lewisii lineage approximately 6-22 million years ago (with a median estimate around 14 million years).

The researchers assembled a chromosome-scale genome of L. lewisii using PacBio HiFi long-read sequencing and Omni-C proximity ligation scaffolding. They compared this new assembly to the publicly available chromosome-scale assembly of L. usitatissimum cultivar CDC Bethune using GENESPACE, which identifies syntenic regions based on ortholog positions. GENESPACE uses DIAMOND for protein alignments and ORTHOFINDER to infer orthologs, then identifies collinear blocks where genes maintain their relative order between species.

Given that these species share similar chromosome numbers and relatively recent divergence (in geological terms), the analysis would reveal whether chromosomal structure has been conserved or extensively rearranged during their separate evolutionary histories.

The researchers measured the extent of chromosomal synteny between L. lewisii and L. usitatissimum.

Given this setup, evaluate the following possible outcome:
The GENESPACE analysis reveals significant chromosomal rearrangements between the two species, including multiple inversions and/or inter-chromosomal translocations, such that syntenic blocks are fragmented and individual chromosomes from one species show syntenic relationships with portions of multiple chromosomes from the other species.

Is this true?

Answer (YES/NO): YES